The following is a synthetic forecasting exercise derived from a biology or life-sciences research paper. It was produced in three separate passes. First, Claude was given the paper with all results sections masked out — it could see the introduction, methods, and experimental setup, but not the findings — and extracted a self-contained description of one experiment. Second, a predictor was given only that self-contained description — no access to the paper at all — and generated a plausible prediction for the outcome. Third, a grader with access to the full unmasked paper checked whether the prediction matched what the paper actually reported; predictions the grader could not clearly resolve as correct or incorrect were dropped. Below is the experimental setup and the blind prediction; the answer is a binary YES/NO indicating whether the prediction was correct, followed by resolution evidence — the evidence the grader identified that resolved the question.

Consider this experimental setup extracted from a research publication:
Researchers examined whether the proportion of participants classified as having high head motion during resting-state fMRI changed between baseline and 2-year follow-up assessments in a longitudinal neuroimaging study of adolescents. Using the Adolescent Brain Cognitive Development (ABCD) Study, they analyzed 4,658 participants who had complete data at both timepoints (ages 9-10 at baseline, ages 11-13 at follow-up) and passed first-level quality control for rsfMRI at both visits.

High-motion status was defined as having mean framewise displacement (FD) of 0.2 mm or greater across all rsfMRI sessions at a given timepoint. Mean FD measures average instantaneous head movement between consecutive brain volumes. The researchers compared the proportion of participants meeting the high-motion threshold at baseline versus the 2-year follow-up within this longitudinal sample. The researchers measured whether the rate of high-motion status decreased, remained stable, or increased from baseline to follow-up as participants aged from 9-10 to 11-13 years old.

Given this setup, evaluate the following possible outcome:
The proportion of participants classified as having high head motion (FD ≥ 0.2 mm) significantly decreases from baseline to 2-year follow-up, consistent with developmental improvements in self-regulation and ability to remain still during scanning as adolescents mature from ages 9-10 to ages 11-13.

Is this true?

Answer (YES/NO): YES